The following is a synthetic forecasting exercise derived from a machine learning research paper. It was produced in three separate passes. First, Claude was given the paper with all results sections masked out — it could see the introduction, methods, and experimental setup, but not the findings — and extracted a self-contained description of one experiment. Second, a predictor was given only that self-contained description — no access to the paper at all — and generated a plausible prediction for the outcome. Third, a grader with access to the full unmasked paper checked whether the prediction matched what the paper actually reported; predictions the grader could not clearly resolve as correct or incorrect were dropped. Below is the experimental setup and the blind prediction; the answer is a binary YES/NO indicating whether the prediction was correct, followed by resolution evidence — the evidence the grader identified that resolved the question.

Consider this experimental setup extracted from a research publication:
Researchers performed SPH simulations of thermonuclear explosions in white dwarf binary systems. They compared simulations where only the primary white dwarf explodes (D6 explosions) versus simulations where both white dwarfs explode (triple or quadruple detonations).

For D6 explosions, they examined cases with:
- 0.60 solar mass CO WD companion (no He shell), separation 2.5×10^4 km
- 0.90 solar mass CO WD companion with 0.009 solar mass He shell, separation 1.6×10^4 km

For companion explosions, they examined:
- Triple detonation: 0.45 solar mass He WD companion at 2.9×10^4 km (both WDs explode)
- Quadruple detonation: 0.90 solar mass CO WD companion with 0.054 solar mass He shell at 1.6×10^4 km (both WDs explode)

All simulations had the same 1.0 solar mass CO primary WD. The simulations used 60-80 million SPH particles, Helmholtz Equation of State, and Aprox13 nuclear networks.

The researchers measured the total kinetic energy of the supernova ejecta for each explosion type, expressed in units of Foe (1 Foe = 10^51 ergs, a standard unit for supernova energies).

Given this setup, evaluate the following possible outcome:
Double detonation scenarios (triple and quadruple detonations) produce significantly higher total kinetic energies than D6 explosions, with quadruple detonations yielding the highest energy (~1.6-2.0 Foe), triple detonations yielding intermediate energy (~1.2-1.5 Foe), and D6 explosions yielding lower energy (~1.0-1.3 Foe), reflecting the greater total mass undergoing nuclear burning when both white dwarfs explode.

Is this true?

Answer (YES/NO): NO